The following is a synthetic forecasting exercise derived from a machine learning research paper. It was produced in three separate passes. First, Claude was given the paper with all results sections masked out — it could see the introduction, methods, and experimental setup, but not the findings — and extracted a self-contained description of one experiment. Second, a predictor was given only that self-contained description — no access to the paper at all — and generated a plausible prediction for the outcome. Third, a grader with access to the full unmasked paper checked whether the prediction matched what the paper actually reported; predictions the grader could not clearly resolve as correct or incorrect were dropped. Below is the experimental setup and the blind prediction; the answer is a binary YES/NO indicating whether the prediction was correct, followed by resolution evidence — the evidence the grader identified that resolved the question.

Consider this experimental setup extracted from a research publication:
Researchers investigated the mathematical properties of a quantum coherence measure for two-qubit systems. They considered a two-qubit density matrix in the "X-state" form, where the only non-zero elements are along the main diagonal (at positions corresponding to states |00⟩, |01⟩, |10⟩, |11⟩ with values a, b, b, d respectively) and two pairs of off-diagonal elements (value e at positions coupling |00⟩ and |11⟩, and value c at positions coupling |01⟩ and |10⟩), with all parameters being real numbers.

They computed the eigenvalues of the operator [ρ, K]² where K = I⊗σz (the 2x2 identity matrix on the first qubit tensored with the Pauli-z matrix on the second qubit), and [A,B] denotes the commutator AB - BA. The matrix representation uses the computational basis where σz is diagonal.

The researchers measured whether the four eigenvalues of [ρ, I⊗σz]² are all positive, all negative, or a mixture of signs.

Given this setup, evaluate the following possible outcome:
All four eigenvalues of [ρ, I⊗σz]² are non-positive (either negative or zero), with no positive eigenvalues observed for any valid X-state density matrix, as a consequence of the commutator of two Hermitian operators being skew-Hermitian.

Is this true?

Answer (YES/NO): YES